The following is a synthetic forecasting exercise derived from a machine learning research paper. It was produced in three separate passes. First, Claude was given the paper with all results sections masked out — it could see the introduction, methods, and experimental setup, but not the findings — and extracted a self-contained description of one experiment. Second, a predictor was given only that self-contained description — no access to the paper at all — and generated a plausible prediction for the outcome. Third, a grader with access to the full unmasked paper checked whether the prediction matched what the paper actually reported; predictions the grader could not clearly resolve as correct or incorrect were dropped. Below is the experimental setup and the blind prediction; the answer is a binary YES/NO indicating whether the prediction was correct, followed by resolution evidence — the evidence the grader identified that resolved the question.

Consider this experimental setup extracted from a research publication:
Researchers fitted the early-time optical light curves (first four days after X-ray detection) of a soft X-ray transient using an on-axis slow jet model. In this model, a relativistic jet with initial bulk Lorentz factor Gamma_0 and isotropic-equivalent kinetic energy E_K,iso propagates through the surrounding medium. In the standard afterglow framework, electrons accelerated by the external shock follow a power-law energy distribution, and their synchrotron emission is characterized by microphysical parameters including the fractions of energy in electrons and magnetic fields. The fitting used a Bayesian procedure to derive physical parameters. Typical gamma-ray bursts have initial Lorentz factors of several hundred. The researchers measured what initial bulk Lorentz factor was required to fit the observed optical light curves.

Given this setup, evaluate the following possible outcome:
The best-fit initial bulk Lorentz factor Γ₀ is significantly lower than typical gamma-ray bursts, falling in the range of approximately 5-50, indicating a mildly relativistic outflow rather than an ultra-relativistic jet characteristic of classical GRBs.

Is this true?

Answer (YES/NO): YES